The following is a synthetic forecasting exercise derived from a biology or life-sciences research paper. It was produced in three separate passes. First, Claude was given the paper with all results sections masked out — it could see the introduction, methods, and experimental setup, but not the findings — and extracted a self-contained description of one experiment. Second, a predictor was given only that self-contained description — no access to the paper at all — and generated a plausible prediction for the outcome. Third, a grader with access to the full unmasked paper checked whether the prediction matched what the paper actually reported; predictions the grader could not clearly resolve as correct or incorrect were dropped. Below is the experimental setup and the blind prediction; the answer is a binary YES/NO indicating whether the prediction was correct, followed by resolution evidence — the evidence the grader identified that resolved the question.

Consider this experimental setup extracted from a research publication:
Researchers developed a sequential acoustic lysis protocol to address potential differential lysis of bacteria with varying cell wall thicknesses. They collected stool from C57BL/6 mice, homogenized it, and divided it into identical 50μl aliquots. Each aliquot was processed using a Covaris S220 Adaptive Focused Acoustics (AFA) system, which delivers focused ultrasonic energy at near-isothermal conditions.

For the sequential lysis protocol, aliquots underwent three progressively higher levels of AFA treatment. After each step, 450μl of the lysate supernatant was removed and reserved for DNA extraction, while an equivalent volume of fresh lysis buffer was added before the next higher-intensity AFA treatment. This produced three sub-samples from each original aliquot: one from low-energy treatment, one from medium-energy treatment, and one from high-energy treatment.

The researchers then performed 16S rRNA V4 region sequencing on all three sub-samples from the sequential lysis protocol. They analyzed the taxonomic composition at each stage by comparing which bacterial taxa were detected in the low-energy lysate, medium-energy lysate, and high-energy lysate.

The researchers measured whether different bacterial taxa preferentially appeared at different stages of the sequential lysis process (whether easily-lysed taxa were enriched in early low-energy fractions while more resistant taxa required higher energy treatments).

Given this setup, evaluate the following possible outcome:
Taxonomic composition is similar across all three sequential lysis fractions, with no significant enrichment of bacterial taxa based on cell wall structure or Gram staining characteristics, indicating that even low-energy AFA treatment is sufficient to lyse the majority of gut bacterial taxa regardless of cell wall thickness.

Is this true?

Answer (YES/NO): NO